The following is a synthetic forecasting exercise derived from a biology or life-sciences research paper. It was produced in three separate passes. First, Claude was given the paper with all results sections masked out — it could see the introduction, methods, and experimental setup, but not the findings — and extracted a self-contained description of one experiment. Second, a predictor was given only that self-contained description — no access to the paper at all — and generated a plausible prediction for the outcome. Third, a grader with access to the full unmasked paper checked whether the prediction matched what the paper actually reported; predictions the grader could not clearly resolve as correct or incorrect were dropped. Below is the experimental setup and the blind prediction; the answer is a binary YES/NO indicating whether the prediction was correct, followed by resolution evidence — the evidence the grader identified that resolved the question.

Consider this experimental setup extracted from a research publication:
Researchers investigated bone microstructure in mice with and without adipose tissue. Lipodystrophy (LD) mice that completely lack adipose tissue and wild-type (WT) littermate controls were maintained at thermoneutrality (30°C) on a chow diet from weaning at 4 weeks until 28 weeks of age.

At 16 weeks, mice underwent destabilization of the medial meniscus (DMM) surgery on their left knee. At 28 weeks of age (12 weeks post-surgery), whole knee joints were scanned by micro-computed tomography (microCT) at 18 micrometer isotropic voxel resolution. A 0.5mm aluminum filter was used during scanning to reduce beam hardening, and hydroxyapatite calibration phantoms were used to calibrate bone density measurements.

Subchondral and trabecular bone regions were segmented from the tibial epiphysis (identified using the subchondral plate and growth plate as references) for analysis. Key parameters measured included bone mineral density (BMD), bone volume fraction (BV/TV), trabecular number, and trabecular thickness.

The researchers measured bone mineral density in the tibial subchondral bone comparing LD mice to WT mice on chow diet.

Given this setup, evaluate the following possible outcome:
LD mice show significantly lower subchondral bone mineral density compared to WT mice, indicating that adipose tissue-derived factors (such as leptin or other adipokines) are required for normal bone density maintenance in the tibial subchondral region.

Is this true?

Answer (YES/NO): NO